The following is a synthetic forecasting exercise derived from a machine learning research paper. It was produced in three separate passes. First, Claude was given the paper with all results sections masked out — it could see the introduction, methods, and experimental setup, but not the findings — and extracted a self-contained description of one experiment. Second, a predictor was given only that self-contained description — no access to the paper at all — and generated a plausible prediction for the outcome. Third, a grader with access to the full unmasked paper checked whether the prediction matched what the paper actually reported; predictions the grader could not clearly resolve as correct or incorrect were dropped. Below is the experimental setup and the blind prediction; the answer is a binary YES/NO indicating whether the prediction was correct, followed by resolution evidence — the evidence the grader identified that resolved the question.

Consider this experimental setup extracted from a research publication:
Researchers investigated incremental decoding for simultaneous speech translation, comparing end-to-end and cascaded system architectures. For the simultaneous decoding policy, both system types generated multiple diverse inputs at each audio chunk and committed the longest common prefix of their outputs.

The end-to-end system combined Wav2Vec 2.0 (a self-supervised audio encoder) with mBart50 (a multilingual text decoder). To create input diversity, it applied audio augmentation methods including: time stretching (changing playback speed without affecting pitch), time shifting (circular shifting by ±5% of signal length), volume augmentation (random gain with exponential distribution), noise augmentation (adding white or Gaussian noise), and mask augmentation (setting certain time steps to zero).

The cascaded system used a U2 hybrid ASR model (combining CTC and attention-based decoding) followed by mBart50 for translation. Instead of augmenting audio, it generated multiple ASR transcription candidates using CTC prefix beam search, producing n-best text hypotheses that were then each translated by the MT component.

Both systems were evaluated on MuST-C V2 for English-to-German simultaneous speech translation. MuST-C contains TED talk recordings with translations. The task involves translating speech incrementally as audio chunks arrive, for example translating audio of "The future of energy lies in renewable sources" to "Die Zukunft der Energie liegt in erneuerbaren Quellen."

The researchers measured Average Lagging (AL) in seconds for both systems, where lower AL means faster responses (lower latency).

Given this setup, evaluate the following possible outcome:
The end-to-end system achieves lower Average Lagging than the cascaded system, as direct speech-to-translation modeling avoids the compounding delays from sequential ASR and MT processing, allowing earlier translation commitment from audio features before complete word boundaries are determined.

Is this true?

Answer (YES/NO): NO